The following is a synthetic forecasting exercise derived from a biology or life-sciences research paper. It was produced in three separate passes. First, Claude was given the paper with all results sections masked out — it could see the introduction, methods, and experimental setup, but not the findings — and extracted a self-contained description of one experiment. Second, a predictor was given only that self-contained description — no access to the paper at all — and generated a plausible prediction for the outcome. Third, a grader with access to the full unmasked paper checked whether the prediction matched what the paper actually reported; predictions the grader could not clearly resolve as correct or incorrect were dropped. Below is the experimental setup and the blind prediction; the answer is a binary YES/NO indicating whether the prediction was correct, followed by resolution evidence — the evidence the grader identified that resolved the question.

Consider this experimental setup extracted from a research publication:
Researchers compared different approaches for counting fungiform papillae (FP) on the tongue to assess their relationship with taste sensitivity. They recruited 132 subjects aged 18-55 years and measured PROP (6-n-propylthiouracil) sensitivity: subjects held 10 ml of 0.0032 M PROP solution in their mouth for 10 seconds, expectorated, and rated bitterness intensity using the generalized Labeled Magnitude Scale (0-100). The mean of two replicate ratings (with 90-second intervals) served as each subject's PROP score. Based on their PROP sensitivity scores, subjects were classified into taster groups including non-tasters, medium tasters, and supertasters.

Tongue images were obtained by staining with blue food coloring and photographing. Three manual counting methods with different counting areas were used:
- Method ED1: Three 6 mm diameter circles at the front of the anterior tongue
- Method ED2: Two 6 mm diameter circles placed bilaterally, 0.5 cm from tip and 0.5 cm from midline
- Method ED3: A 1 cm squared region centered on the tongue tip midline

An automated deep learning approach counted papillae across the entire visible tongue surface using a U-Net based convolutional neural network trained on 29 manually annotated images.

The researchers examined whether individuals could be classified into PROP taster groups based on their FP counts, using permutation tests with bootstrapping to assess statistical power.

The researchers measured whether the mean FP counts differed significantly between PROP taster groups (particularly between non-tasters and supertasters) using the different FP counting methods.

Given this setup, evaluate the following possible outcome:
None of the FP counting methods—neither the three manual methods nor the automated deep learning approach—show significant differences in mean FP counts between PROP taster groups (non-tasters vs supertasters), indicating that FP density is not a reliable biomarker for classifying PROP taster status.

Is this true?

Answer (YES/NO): NO